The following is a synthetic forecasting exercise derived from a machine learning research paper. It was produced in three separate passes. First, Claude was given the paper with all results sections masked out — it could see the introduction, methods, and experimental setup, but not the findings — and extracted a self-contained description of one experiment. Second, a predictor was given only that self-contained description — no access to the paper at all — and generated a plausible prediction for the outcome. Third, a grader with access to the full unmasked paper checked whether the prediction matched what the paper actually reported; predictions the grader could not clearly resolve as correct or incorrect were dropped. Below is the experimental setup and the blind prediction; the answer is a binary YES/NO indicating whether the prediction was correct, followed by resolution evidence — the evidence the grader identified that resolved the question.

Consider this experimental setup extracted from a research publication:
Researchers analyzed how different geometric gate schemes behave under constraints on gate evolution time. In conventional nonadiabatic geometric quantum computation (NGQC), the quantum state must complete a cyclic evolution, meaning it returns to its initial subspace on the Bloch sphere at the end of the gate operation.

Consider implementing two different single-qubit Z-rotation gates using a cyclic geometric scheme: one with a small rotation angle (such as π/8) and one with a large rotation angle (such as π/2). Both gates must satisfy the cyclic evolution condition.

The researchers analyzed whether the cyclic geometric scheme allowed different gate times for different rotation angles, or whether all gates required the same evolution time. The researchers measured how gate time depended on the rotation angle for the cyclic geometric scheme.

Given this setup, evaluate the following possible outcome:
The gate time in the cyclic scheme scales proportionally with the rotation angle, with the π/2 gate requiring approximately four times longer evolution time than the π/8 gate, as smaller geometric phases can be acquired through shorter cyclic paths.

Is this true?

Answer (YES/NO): NO